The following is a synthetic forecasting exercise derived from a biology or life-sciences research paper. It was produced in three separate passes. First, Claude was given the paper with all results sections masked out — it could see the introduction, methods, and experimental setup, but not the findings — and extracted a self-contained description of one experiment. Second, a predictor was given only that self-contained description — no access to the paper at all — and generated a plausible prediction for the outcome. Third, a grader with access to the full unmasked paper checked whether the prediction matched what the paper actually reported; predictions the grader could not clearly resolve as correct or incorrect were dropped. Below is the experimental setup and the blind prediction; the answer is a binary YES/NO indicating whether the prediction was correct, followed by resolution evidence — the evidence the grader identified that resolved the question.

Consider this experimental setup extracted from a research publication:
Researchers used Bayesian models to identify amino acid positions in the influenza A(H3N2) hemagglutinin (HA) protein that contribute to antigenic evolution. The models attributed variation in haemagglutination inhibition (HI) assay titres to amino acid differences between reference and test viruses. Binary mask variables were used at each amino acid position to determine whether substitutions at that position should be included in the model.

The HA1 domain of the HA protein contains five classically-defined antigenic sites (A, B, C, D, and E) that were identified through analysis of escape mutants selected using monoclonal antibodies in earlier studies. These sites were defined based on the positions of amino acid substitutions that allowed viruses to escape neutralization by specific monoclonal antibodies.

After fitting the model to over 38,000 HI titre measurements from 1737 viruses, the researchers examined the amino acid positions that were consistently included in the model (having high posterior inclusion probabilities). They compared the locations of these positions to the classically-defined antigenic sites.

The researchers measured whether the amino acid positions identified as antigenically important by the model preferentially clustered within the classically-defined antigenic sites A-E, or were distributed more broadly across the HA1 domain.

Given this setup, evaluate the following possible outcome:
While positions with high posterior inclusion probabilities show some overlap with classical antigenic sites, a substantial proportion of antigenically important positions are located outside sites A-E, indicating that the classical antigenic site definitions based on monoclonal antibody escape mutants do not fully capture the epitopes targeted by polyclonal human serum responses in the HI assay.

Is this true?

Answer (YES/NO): NO